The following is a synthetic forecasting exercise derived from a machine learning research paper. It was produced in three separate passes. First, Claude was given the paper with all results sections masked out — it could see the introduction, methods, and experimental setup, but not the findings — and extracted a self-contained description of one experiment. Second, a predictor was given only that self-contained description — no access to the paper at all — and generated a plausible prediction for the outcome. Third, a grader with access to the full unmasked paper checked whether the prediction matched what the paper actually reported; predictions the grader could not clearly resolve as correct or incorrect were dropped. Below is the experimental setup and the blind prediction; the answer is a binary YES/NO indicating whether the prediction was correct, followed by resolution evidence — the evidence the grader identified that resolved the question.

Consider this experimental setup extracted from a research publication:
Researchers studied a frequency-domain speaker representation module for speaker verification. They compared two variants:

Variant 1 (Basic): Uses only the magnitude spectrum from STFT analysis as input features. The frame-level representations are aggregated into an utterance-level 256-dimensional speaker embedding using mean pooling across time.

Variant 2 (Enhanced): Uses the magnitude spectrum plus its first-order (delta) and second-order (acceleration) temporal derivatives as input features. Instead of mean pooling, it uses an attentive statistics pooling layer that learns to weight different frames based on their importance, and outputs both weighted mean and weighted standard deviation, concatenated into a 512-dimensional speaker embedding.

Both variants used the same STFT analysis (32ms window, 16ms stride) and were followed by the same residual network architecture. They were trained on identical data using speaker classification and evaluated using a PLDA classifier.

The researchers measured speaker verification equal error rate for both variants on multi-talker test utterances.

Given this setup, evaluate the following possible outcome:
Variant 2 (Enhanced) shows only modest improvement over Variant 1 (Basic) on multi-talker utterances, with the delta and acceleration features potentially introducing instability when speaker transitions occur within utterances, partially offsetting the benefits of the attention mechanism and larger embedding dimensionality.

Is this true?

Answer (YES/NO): NO